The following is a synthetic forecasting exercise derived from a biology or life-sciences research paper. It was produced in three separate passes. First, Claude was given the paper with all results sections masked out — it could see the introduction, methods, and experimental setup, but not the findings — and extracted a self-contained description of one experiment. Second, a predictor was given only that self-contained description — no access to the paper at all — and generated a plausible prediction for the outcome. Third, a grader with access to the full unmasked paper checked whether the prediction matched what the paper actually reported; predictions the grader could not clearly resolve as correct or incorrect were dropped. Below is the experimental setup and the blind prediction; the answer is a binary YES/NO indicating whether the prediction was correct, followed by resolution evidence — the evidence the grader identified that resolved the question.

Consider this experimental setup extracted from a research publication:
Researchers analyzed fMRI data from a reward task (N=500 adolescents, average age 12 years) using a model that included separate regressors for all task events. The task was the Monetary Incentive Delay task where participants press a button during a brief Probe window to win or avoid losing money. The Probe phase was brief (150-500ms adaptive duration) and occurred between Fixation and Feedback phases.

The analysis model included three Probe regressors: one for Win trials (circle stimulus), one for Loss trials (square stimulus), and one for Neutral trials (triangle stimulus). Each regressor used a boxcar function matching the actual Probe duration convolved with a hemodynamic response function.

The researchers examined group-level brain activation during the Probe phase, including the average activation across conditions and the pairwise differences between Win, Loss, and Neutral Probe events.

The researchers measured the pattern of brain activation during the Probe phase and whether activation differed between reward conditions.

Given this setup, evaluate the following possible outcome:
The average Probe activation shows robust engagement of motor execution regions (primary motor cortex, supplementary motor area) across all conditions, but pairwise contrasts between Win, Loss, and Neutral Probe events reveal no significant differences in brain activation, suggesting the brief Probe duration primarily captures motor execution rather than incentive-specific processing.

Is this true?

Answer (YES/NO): NO